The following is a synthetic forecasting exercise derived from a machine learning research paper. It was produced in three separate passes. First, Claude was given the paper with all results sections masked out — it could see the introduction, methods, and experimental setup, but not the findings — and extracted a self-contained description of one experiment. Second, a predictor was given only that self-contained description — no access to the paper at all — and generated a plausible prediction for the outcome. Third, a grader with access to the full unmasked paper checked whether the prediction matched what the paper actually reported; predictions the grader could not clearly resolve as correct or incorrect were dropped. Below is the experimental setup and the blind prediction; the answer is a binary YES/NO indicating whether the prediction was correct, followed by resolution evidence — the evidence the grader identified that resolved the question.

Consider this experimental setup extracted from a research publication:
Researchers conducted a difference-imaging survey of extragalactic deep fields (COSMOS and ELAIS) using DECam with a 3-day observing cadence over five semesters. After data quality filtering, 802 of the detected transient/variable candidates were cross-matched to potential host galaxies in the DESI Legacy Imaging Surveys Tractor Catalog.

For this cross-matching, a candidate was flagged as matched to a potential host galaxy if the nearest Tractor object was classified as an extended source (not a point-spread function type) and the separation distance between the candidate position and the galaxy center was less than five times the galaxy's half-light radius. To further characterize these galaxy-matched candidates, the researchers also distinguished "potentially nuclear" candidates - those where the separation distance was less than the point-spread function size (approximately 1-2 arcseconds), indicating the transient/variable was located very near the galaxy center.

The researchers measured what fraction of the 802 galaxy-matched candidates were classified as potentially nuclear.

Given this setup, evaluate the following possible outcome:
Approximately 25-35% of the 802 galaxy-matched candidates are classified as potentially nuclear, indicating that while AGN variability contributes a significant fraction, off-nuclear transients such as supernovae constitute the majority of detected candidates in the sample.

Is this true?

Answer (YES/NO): NO